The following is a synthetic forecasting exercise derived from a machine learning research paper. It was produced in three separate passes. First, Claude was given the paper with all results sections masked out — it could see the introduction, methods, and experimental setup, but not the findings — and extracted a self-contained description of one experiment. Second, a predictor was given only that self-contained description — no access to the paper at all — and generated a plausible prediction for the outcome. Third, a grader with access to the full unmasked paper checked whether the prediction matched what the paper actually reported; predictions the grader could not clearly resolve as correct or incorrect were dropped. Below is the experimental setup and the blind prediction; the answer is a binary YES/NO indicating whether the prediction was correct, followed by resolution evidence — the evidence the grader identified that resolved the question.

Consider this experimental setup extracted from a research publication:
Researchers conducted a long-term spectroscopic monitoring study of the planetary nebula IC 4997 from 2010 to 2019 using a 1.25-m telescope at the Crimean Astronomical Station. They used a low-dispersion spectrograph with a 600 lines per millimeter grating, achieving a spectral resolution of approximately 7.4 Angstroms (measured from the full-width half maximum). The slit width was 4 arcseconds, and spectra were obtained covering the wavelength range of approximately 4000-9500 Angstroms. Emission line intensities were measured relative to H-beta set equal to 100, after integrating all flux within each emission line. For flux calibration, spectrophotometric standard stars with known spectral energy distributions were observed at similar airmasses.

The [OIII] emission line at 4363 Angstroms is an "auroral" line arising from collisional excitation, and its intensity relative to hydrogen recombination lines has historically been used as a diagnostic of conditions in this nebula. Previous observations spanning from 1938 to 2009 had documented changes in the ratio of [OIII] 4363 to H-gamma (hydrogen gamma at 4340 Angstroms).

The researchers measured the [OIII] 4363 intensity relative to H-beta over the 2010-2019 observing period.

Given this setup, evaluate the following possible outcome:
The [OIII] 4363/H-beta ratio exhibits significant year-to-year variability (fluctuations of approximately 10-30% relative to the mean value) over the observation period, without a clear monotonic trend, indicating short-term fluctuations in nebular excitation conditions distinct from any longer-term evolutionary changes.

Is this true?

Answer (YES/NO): NO